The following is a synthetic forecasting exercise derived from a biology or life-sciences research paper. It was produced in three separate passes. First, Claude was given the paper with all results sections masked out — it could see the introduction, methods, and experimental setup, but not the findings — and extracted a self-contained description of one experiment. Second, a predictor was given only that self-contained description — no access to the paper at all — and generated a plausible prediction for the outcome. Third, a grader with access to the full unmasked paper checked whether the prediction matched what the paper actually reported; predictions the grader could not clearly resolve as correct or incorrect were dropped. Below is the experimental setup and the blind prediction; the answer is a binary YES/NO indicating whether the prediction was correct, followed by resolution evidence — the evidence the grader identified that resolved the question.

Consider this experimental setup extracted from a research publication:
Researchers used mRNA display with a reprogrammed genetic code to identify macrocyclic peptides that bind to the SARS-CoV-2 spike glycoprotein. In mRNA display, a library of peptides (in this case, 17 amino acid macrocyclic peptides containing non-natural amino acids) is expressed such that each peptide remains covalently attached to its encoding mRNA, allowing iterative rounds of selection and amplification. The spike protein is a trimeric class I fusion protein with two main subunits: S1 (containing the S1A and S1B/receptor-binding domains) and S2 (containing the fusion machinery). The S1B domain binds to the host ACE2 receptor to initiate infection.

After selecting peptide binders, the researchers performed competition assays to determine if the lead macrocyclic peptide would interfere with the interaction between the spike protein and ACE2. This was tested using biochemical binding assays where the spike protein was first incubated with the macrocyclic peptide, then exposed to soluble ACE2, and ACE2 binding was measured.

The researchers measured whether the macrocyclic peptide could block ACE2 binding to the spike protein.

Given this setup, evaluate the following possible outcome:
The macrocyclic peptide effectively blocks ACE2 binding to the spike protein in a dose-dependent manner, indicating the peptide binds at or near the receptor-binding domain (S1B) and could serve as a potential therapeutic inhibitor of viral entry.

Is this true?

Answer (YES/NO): NO